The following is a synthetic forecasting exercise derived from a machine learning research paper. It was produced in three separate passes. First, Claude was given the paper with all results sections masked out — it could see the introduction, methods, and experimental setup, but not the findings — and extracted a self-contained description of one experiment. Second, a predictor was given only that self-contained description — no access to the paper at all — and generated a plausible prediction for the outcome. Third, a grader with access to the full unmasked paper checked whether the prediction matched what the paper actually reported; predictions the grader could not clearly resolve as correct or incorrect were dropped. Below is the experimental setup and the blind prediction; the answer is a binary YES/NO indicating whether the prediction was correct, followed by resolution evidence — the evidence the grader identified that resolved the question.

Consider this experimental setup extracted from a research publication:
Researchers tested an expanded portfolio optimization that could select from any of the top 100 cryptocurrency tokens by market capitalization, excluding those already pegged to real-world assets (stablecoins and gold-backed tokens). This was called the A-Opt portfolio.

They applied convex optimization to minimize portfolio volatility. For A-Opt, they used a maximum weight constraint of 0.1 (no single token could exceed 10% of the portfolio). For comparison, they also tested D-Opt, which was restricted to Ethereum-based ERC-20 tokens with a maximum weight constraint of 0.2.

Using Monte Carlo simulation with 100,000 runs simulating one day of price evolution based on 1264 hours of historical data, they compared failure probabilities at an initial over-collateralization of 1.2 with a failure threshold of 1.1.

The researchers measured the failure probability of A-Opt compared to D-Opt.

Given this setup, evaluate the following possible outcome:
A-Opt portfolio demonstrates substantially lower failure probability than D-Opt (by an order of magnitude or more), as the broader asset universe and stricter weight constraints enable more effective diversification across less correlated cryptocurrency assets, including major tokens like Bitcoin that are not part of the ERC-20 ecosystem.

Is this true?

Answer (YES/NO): NO